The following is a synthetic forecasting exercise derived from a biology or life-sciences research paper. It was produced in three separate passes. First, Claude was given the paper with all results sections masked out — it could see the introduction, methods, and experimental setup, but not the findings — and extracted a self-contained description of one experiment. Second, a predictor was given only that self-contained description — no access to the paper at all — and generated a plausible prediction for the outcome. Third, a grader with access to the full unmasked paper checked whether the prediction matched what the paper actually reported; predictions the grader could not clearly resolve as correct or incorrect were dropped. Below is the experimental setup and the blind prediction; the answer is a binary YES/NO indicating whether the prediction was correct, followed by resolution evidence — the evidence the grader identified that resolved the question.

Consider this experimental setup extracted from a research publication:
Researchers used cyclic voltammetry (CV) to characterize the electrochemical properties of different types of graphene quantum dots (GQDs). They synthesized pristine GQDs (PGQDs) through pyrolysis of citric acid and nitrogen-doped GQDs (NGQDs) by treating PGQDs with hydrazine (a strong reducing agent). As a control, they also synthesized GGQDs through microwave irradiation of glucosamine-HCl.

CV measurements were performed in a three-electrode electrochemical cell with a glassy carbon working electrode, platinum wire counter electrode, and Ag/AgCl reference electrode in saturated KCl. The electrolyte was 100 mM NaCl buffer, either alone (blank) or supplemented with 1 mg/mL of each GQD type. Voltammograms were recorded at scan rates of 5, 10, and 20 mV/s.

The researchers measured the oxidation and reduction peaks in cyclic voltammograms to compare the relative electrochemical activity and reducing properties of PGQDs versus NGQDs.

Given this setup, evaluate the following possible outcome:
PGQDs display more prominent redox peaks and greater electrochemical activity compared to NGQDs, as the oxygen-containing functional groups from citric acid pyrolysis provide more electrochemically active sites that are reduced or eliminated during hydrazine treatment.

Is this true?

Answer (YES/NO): NO